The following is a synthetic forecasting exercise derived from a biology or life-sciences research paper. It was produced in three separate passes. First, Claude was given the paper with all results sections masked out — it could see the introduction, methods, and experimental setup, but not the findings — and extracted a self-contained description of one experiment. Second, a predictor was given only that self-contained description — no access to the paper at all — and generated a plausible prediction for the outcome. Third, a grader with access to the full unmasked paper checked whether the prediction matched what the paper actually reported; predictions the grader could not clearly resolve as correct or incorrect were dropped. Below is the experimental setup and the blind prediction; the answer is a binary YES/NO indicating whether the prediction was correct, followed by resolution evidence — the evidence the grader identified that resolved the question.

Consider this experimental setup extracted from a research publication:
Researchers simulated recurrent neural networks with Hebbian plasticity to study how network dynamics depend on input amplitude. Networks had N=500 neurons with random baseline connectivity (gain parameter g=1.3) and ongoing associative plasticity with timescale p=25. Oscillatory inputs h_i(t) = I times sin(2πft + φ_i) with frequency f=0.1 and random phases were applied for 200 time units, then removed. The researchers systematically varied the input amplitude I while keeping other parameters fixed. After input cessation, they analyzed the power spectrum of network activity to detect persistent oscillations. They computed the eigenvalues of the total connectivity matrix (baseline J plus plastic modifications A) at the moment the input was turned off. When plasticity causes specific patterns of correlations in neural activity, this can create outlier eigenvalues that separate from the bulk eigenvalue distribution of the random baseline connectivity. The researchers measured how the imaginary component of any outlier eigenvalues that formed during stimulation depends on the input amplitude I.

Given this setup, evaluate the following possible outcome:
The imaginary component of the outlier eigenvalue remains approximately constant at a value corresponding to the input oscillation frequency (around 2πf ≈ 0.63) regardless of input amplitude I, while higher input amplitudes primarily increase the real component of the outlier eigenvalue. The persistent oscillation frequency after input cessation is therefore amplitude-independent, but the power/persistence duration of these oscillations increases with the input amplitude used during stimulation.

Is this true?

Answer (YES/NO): NO